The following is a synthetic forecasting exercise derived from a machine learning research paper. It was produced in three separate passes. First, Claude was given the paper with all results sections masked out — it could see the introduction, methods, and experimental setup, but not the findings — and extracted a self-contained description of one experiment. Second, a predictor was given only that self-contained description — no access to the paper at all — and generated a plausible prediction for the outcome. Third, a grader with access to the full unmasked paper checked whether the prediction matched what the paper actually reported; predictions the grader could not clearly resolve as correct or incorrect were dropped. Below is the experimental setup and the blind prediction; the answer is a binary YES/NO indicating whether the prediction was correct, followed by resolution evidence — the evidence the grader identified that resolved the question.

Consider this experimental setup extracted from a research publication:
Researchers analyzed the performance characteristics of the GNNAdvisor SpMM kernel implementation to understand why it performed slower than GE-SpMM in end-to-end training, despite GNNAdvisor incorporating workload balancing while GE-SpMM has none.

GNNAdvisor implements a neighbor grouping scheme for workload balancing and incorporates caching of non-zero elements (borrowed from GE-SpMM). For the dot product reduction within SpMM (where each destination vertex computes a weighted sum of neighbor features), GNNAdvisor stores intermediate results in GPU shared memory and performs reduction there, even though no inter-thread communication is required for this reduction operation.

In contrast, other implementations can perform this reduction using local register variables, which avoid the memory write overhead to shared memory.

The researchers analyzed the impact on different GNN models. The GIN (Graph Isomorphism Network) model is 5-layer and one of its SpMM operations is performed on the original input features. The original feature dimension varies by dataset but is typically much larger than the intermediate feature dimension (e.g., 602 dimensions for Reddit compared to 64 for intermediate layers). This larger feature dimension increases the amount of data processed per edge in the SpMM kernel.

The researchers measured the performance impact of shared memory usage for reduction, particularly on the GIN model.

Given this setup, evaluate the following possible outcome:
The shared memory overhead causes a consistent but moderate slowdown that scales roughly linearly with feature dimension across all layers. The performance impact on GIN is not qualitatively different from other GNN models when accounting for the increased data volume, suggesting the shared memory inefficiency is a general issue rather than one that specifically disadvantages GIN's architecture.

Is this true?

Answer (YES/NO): NO